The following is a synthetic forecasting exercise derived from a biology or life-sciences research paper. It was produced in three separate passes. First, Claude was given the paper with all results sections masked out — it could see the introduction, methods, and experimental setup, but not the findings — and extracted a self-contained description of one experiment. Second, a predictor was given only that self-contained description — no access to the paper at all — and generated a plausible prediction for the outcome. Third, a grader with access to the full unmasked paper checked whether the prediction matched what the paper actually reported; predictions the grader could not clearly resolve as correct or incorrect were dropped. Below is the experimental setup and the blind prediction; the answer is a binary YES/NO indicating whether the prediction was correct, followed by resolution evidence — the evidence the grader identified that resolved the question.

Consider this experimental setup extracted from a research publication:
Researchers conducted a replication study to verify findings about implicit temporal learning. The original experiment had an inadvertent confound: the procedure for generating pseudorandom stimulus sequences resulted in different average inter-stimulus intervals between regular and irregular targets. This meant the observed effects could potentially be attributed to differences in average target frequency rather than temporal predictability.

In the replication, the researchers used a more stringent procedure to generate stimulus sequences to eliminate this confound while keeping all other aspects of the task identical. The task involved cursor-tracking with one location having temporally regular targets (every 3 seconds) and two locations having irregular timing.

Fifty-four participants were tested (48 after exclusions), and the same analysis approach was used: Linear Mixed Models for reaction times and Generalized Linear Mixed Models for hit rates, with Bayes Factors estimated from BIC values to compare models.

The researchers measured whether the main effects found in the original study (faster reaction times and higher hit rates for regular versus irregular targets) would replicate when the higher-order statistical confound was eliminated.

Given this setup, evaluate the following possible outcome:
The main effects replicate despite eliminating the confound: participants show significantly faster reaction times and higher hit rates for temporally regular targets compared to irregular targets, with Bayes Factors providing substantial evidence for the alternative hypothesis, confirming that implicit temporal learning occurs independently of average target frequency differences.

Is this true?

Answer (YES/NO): YES